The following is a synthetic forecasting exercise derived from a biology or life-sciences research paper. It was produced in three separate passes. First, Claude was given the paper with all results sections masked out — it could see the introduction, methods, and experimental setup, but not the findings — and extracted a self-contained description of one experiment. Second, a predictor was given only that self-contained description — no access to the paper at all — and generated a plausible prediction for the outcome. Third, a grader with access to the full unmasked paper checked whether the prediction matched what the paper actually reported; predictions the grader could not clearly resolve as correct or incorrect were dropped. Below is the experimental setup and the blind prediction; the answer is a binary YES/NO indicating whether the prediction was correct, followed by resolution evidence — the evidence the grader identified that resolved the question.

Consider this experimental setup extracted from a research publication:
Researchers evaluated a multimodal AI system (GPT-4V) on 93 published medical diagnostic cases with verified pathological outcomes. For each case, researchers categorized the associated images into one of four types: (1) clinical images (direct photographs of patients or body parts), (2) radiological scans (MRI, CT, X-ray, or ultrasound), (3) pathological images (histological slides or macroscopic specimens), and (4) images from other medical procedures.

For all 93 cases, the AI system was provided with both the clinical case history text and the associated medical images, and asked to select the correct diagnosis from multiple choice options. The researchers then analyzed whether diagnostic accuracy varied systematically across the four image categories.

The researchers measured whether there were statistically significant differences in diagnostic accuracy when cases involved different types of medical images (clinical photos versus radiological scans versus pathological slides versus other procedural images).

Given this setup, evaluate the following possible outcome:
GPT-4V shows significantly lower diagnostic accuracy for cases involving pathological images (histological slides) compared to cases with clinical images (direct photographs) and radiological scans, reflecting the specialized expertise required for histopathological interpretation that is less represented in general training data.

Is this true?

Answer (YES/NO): NO